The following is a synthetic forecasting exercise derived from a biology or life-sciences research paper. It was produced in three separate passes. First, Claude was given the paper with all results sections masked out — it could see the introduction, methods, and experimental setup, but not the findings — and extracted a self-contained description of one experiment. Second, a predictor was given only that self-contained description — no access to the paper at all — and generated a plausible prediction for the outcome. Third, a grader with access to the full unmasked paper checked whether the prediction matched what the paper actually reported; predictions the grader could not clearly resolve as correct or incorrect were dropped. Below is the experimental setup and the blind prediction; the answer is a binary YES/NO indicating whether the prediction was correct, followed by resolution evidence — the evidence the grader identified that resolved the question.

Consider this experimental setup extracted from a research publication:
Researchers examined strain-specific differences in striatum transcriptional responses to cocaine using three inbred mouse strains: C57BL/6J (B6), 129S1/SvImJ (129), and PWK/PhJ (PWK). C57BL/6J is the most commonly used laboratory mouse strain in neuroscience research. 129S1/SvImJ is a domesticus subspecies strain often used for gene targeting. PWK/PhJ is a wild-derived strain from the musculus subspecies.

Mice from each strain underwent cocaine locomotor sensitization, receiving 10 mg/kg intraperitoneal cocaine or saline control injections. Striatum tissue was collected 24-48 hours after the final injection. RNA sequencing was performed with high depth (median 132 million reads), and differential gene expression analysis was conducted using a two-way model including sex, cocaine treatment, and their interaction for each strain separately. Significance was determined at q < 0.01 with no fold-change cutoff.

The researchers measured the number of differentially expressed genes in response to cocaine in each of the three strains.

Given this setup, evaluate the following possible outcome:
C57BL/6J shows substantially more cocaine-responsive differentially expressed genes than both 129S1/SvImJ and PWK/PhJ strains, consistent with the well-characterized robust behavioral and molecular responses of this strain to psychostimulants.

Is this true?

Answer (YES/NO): NO